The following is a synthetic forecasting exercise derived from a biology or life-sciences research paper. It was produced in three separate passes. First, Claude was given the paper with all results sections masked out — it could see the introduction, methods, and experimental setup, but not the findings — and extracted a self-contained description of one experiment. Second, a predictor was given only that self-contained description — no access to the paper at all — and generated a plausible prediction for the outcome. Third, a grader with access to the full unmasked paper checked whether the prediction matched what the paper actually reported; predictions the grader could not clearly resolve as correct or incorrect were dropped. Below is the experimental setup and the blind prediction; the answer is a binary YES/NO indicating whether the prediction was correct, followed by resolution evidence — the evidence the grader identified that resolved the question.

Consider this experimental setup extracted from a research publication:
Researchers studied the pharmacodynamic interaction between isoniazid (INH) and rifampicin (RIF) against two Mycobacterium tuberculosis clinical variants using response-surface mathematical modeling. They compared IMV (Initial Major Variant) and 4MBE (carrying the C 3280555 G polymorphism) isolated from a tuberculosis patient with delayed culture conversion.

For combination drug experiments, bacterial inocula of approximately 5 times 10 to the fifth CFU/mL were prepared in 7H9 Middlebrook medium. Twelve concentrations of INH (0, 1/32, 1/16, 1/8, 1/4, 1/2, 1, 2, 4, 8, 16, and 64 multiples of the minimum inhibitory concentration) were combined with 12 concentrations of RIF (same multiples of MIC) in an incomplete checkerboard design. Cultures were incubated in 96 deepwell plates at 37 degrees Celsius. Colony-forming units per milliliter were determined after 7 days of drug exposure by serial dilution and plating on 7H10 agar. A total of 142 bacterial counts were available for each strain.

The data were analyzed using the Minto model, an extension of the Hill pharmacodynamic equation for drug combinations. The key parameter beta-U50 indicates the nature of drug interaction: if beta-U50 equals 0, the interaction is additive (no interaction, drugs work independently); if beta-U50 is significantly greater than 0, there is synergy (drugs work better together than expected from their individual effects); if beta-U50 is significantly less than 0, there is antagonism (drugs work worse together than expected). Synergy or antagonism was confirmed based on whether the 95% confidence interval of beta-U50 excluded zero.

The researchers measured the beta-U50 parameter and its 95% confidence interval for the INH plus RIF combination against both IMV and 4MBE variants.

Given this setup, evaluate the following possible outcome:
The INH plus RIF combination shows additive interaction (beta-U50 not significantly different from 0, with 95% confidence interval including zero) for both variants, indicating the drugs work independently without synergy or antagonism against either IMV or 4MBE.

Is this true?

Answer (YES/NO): NO